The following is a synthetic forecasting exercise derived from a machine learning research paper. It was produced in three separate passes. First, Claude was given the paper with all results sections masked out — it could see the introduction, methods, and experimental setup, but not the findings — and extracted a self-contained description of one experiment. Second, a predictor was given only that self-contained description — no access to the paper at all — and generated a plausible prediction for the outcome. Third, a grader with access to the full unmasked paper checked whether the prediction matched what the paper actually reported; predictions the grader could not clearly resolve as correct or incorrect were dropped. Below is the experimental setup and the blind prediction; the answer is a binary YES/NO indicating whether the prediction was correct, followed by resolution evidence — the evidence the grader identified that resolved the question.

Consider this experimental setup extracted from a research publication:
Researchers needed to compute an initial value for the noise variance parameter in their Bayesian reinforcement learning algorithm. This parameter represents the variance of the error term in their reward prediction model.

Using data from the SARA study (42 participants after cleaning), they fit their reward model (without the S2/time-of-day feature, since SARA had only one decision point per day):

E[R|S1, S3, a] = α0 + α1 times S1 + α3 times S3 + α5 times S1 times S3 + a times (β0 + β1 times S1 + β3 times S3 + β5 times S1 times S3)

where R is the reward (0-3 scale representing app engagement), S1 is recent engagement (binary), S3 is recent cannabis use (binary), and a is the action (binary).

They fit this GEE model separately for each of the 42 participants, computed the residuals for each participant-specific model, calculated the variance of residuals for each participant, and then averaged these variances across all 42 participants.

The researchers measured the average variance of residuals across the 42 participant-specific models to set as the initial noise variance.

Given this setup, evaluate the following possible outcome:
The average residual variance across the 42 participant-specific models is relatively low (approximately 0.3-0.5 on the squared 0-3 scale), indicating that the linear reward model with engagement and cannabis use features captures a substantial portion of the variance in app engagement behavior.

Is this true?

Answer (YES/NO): NO